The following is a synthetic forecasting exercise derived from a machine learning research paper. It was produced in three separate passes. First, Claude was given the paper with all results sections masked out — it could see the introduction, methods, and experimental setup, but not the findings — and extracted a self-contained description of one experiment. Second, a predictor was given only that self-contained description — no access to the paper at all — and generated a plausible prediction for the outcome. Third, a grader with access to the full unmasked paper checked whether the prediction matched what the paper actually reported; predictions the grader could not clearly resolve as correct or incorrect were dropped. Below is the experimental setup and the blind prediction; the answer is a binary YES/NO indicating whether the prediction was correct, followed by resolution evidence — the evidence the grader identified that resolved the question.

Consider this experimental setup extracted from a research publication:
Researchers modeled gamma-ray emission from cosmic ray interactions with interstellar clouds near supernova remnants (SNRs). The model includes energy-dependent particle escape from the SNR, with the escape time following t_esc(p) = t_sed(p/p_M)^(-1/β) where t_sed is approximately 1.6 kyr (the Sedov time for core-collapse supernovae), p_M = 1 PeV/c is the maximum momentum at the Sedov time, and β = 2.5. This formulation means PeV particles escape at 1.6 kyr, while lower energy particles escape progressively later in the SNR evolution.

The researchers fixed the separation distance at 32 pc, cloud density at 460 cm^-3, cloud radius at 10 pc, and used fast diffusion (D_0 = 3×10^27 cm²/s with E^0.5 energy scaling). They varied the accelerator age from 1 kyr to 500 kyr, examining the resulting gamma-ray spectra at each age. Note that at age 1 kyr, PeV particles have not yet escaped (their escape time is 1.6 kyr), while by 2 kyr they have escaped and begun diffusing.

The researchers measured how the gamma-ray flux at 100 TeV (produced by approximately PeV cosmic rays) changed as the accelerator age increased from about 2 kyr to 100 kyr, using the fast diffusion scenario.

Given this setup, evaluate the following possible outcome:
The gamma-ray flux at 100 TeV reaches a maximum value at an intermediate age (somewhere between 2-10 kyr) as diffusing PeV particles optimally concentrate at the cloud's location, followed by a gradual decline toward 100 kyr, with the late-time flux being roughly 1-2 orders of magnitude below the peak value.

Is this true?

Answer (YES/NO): NO